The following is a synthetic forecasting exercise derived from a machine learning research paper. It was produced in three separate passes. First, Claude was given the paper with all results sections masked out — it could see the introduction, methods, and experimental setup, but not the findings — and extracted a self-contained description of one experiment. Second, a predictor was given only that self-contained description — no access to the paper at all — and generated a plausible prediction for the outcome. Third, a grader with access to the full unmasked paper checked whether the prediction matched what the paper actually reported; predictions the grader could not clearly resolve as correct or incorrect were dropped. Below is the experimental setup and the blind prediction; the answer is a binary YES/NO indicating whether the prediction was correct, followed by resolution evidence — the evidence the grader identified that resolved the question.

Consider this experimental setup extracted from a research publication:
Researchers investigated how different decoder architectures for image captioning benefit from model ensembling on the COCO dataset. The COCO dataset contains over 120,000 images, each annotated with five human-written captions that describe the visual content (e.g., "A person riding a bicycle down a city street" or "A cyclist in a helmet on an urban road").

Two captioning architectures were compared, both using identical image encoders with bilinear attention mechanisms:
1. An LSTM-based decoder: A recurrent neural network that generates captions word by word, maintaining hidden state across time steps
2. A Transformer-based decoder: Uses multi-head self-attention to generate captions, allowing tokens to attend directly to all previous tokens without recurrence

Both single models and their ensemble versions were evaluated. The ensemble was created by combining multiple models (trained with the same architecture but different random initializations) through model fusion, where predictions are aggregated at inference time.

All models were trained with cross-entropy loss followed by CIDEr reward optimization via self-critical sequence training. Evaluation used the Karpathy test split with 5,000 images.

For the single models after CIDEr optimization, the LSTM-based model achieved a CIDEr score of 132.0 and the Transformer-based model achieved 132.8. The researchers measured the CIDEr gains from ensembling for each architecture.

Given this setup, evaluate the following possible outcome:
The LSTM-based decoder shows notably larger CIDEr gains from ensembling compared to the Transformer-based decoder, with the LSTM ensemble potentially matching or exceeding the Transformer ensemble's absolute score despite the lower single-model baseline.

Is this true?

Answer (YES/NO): NO